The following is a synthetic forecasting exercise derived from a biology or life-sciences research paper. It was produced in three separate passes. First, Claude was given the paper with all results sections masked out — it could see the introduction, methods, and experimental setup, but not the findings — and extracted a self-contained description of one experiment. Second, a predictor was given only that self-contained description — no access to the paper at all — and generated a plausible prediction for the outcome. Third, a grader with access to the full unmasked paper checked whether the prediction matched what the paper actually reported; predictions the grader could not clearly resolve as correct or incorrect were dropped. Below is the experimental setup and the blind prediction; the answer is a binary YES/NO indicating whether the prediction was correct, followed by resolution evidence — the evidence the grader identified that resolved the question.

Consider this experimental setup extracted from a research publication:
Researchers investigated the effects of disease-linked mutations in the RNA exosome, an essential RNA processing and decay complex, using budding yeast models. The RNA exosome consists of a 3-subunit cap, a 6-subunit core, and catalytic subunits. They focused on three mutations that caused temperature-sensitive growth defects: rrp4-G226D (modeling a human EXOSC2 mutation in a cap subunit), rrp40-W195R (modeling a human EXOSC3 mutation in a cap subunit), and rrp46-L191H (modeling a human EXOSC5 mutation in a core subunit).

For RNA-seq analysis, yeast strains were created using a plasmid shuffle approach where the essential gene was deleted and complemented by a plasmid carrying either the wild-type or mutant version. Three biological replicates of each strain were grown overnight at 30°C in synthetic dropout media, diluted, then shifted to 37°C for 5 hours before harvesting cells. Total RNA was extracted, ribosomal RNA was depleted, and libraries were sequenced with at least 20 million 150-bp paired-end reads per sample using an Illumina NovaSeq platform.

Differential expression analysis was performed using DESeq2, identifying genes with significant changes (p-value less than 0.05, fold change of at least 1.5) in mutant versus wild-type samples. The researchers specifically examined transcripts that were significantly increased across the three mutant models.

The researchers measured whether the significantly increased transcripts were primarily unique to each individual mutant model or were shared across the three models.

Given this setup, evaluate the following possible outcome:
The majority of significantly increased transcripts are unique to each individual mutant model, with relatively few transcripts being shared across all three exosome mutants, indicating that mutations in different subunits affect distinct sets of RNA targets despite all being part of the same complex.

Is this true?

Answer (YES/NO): YES